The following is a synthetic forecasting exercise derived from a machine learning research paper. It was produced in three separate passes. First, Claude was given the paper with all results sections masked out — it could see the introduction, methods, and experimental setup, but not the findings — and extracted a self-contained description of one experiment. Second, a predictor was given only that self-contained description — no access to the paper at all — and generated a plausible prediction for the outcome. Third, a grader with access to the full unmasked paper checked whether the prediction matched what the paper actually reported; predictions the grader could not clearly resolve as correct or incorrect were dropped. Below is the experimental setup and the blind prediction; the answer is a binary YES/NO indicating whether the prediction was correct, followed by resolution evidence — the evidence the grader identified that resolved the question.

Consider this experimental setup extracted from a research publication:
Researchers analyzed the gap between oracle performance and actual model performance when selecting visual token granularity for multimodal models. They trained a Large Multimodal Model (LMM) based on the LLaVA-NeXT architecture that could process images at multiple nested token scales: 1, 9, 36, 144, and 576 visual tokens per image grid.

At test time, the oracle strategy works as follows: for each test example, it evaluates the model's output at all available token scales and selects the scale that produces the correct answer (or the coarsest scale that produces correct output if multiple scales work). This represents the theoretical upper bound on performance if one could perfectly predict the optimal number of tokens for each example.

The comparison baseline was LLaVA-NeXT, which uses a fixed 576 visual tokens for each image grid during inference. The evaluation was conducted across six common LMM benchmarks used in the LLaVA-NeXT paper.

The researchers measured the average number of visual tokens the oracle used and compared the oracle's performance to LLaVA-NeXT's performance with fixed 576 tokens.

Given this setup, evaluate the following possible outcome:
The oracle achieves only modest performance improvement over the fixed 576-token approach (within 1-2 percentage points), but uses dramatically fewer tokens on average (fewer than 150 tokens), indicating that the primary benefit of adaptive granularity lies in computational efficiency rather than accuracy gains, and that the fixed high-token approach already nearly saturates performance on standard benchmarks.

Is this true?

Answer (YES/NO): NO